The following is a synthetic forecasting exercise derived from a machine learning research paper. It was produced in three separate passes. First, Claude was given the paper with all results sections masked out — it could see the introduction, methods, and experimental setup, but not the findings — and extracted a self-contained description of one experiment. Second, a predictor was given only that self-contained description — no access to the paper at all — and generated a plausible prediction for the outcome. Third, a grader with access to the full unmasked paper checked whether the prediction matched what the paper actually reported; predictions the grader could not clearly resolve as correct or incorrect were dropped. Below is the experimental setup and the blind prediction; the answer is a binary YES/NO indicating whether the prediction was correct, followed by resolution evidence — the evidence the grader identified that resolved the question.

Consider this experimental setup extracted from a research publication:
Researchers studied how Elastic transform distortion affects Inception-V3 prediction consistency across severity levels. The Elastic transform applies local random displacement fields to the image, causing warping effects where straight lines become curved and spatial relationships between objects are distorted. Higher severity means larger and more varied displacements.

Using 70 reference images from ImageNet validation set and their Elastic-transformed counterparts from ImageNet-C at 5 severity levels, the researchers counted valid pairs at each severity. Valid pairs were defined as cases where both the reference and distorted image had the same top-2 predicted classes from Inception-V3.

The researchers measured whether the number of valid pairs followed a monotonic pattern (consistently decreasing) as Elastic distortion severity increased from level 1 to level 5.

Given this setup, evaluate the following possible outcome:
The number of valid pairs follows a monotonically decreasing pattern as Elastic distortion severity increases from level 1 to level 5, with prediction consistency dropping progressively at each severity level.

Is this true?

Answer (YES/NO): NO